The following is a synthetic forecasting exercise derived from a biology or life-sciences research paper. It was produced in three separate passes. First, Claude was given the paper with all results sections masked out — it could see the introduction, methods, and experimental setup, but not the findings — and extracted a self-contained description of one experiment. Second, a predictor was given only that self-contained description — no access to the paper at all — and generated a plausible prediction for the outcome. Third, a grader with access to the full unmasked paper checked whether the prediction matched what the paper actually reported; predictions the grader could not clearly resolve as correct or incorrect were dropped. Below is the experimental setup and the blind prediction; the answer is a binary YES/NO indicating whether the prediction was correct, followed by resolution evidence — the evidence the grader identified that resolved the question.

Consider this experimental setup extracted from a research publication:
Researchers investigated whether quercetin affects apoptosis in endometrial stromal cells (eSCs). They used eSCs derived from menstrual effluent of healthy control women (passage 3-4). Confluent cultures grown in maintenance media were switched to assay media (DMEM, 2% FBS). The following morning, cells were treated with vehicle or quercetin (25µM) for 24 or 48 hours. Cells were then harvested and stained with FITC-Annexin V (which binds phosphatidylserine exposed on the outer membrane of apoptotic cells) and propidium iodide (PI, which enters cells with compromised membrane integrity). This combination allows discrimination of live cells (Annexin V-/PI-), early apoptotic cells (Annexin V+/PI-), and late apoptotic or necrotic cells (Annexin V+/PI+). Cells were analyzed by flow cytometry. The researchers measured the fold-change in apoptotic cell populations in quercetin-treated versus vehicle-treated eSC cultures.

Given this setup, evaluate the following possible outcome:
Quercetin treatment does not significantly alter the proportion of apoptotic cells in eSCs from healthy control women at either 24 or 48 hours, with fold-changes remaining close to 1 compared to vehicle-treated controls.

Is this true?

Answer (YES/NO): NO